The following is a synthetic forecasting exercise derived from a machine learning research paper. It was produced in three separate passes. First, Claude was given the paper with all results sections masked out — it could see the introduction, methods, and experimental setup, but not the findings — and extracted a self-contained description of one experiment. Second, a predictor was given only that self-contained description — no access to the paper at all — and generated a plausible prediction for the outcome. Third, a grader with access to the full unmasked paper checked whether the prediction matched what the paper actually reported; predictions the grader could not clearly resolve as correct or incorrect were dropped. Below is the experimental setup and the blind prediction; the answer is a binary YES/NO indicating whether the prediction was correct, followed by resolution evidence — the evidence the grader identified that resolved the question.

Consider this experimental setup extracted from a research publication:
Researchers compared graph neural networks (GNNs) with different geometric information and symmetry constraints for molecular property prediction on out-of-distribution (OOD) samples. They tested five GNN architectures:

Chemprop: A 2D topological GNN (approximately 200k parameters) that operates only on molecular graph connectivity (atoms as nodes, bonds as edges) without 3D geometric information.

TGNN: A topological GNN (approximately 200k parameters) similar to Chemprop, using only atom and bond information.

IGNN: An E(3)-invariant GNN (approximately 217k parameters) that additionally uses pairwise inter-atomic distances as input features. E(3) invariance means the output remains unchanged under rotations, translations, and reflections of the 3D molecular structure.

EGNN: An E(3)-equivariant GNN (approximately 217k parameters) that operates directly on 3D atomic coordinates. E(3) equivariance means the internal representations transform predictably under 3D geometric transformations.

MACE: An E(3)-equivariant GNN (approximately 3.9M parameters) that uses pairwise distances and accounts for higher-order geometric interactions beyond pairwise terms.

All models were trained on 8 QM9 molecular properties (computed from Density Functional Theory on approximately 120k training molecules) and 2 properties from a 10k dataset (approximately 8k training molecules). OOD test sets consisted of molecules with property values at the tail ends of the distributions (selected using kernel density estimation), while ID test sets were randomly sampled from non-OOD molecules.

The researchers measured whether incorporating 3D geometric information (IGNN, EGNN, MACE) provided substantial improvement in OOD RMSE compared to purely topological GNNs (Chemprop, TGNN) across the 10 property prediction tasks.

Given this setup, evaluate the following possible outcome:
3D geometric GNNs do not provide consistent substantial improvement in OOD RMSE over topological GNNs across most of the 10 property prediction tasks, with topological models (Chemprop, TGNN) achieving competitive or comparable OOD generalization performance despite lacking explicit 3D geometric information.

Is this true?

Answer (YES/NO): YES